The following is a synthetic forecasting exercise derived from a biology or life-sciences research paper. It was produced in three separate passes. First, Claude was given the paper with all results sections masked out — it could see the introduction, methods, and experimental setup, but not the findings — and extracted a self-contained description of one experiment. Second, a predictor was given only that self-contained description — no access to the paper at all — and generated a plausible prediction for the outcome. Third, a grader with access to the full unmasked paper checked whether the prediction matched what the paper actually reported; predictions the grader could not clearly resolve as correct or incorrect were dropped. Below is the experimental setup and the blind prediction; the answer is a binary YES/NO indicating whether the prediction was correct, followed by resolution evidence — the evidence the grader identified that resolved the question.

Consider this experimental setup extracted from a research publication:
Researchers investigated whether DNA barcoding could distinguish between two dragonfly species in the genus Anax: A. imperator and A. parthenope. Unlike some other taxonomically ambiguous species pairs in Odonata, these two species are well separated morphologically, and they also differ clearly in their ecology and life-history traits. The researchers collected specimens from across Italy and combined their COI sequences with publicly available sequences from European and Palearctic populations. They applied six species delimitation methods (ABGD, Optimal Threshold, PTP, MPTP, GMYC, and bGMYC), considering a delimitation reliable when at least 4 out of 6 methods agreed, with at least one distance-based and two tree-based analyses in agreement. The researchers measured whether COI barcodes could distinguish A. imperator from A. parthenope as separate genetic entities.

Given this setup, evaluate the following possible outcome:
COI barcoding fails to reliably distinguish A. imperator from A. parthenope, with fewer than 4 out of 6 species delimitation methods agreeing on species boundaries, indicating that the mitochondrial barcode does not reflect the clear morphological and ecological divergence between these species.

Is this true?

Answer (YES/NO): YES